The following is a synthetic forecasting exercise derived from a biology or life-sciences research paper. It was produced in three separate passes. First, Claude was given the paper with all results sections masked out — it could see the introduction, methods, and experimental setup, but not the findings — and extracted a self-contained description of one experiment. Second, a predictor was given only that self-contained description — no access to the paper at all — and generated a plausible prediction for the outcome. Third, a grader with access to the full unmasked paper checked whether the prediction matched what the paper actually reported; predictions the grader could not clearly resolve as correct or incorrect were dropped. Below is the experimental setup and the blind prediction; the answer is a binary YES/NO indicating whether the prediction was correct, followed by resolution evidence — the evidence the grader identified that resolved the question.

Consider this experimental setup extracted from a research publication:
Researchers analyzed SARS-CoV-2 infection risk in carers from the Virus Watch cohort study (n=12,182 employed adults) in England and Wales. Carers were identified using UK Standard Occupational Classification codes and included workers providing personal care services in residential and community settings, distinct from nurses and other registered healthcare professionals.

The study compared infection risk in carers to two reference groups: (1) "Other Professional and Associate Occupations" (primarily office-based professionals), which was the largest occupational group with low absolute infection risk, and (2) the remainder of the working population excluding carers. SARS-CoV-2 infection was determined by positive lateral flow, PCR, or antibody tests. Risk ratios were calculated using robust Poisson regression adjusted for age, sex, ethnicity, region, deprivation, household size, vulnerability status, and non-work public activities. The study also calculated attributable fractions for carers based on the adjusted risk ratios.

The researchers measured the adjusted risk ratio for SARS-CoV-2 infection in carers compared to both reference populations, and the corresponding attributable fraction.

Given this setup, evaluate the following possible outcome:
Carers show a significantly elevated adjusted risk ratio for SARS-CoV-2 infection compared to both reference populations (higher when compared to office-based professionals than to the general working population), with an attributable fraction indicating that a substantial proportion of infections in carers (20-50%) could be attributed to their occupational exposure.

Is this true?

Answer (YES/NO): NO